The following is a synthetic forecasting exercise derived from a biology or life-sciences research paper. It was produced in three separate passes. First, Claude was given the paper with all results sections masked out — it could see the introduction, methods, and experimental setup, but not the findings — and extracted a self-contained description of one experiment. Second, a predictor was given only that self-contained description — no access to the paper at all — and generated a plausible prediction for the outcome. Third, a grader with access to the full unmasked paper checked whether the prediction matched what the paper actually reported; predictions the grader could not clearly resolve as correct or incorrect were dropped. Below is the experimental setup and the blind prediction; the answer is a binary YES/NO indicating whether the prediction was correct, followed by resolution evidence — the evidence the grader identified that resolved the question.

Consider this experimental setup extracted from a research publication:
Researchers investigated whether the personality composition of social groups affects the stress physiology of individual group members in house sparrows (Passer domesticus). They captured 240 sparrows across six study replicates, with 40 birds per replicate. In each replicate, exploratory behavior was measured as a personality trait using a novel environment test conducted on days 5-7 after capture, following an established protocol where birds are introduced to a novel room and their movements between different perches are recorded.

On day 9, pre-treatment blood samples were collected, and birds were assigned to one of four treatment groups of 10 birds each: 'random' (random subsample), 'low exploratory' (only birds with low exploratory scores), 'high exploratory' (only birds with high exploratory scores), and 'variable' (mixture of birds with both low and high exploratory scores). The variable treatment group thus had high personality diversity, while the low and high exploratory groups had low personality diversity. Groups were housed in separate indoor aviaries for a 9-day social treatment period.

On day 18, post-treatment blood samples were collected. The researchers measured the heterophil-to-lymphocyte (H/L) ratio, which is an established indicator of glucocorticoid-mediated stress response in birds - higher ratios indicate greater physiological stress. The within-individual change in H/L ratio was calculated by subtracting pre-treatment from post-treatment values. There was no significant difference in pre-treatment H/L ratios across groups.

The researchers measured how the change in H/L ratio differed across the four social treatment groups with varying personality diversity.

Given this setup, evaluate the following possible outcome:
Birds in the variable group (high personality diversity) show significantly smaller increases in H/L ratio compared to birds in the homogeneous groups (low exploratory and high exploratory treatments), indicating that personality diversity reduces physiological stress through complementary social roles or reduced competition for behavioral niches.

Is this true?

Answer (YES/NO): YES